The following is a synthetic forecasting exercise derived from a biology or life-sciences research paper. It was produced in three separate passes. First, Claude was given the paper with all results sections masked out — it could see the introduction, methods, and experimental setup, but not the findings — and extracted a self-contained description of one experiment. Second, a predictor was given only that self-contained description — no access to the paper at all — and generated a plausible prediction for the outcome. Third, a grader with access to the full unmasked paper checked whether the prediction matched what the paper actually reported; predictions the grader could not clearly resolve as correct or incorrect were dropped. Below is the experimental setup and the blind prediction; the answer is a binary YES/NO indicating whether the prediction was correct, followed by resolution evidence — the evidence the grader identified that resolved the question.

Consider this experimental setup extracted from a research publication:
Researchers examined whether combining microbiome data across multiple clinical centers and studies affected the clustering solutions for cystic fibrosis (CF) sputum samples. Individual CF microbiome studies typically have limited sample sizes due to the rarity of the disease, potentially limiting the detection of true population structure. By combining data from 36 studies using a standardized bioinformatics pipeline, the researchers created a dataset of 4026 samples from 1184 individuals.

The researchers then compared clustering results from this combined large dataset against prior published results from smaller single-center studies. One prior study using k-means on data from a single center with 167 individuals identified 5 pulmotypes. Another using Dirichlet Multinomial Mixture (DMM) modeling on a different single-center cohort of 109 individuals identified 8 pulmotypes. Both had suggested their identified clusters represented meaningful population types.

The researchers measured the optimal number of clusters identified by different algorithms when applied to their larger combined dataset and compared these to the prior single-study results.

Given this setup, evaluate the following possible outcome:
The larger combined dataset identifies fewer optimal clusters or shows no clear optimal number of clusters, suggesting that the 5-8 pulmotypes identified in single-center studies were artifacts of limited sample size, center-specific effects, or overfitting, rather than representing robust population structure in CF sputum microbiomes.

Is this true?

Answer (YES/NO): YES